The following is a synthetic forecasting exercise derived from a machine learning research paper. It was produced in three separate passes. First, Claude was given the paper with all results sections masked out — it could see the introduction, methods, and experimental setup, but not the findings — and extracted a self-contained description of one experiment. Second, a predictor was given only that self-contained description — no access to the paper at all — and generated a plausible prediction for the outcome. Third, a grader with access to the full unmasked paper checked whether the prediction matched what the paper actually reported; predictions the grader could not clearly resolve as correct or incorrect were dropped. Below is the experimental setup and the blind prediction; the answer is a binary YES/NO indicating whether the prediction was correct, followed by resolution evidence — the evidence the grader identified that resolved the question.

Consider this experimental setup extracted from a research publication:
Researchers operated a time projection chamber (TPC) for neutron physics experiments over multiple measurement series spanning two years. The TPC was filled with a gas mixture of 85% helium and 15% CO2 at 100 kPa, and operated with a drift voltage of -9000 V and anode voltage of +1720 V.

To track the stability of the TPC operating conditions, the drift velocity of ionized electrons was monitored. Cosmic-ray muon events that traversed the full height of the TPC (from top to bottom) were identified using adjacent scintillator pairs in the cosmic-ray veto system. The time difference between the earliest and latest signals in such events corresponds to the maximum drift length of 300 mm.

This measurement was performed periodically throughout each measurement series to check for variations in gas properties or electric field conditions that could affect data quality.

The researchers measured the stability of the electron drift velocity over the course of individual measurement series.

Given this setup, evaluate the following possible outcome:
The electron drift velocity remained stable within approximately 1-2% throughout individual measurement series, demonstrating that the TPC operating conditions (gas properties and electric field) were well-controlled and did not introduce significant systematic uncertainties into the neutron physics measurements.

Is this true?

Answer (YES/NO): NO